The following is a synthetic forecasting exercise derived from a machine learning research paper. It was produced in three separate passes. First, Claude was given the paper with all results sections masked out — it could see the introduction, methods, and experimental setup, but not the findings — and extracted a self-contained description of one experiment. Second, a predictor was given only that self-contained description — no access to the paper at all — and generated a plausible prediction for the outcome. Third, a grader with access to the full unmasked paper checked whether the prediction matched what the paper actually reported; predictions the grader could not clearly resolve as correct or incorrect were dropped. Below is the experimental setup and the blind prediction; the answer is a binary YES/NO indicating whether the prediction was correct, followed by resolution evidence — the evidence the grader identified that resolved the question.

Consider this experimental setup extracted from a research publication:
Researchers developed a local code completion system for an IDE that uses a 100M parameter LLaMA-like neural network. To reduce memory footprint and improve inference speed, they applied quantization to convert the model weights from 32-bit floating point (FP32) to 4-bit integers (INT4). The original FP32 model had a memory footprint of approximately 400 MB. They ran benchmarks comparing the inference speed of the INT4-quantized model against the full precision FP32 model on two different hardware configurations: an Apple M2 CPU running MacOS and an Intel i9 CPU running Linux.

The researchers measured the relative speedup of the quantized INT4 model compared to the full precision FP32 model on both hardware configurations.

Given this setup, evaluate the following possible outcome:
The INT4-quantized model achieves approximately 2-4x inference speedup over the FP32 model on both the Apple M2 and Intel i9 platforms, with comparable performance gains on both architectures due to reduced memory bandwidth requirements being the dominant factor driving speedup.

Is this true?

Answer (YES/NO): NO